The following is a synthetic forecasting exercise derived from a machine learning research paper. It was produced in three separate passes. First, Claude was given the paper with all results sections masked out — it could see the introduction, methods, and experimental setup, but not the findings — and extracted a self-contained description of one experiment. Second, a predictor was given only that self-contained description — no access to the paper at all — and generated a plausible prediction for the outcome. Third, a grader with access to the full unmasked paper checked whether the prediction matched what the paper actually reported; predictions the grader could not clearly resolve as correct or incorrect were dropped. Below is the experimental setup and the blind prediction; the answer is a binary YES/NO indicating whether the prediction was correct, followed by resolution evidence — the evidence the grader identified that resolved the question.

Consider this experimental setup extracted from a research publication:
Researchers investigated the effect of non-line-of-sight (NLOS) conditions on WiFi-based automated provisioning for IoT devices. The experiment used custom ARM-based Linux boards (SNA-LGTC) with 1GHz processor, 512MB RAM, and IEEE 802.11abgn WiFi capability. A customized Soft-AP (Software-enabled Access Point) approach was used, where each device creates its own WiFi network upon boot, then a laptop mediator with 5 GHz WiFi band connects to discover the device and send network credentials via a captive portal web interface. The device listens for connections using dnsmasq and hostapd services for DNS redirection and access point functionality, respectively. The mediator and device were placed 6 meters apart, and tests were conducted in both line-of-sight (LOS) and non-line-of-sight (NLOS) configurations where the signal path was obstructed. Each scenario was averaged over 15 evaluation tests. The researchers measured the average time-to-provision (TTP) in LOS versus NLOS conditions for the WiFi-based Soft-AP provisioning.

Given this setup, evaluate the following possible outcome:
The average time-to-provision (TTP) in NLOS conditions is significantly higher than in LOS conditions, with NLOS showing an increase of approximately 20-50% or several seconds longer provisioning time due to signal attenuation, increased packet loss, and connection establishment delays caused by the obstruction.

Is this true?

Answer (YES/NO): YES